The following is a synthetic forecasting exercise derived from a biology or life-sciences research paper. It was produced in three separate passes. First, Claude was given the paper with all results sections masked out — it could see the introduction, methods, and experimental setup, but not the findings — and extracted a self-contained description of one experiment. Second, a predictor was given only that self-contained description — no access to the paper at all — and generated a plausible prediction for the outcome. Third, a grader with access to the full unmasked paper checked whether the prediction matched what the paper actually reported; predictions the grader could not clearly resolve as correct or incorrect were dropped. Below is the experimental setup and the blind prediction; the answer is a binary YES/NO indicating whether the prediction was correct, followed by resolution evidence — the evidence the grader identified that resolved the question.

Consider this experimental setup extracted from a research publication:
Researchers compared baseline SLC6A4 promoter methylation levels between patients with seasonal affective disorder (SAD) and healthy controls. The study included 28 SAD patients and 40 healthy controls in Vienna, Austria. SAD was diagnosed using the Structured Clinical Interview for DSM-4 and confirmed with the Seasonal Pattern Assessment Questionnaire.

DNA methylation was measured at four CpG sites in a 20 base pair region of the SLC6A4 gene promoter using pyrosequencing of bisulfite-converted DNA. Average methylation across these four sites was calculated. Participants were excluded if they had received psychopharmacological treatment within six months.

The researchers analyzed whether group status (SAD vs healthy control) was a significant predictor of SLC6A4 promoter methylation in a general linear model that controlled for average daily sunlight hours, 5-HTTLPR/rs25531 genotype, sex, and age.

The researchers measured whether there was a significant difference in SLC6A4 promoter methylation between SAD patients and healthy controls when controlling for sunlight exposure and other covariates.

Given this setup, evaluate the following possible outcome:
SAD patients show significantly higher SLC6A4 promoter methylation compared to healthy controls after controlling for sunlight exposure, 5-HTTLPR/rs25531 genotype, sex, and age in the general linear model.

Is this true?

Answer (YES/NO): NO